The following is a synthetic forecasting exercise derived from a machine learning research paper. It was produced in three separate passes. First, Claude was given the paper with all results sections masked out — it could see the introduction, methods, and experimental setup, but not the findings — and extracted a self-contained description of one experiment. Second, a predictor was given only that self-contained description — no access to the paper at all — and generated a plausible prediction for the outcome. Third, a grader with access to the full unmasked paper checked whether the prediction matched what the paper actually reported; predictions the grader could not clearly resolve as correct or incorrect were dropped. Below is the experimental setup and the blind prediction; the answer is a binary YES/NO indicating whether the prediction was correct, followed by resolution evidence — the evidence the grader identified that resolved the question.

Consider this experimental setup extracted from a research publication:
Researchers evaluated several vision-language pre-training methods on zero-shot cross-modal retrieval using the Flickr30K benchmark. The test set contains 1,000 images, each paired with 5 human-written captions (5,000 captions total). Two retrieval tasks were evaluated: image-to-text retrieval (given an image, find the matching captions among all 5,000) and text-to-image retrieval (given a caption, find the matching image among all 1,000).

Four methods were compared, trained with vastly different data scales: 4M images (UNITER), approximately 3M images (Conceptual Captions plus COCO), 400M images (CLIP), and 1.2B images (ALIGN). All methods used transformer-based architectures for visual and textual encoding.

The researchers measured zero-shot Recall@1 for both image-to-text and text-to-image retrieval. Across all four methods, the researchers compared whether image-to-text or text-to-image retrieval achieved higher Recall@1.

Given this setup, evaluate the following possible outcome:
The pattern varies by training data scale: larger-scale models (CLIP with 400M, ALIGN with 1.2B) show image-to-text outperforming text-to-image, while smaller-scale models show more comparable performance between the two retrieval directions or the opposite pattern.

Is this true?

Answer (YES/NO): NO